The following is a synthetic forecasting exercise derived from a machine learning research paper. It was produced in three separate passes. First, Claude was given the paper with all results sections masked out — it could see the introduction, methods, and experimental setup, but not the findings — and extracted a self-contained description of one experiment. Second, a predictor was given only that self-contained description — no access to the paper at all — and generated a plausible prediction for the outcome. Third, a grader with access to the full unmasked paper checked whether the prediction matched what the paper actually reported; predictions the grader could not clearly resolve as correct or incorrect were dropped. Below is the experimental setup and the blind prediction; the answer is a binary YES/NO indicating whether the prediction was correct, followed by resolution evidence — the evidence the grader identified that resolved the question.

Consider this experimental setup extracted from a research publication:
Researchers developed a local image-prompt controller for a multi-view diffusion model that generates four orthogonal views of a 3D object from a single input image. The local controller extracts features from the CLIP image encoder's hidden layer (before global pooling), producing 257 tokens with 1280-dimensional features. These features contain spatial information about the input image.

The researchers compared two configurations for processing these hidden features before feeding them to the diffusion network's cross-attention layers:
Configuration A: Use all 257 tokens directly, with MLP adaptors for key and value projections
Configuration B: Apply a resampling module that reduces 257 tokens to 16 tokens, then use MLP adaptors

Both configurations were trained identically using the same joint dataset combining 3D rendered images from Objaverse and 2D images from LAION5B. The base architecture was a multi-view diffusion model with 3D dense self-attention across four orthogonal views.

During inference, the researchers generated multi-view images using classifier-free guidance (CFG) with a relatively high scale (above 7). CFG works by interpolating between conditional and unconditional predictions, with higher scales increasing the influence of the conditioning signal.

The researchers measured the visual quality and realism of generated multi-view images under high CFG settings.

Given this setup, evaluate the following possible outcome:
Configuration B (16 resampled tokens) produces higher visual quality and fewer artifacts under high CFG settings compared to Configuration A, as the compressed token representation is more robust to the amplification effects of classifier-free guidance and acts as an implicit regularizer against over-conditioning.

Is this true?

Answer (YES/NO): YES